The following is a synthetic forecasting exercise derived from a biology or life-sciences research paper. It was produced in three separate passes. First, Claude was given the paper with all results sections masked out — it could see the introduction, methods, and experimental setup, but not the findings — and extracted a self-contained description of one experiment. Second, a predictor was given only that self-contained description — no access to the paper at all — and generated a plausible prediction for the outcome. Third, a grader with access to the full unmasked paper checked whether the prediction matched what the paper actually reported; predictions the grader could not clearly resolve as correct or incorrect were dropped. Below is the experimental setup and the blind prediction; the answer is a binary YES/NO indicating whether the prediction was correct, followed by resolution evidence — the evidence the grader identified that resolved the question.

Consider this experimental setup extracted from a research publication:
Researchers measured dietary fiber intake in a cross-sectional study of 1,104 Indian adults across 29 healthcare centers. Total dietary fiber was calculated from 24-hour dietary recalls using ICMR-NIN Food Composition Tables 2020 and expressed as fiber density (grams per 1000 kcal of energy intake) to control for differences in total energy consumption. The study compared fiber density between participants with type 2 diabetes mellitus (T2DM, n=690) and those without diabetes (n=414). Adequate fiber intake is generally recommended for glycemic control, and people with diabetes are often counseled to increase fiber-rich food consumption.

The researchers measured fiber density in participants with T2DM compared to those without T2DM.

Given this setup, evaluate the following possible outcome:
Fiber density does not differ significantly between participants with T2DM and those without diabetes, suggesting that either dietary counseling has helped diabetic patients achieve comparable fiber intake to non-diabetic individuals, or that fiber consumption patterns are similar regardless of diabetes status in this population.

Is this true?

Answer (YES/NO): YES